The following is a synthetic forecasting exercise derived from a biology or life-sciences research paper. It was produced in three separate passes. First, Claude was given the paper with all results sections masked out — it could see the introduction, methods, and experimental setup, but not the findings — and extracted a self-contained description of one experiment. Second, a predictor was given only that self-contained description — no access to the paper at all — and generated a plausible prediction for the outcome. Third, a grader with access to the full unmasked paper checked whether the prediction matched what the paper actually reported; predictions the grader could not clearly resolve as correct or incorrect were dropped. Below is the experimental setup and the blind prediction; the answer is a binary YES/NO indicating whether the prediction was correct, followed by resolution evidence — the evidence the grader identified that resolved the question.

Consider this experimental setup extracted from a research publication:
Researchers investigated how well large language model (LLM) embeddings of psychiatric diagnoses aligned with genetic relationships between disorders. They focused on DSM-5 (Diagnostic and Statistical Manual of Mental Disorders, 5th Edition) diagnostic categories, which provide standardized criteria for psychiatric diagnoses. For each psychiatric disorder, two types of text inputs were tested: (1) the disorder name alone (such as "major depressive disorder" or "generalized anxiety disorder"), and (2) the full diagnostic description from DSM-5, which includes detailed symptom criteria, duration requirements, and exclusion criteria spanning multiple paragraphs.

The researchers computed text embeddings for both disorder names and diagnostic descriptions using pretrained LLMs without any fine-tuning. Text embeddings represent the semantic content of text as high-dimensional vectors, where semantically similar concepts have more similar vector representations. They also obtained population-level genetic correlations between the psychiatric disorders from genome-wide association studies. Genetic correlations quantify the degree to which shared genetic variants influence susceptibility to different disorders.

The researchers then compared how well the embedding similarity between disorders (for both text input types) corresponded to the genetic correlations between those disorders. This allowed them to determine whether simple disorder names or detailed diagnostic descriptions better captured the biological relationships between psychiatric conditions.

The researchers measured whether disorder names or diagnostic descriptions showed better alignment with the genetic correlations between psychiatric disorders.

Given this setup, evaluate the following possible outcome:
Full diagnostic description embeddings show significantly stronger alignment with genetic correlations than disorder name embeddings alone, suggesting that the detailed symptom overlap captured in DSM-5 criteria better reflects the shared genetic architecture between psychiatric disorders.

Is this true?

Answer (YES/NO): NO